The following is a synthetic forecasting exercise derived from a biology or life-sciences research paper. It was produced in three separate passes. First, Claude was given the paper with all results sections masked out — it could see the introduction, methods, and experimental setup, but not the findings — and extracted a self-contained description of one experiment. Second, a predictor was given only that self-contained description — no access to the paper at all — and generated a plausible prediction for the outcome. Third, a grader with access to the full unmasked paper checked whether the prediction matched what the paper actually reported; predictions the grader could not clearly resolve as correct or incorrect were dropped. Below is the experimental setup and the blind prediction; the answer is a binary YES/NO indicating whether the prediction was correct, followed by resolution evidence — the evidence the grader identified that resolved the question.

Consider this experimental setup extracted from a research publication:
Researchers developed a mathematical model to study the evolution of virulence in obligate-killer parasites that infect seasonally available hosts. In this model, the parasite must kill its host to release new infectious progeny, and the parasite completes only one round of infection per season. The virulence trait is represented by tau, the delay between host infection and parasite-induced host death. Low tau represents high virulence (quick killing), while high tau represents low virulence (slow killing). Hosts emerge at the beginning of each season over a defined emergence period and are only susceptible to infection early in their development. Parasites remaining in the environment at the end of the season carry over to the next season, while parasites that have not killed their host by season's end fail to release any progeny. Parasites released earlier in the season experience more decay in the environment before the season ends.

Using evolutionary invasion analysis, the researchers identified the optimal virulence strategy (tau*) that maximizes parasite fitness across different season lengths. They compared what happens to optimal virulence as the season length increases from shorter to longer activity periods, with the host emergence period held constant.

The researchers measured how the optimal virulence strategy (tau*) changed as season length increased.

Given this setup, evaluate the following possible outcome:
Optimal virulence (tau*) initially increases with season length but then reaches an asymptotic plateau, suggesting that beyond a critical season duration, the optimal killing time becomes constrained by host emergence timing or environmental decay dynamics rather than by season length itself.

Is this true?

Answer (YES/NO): NO